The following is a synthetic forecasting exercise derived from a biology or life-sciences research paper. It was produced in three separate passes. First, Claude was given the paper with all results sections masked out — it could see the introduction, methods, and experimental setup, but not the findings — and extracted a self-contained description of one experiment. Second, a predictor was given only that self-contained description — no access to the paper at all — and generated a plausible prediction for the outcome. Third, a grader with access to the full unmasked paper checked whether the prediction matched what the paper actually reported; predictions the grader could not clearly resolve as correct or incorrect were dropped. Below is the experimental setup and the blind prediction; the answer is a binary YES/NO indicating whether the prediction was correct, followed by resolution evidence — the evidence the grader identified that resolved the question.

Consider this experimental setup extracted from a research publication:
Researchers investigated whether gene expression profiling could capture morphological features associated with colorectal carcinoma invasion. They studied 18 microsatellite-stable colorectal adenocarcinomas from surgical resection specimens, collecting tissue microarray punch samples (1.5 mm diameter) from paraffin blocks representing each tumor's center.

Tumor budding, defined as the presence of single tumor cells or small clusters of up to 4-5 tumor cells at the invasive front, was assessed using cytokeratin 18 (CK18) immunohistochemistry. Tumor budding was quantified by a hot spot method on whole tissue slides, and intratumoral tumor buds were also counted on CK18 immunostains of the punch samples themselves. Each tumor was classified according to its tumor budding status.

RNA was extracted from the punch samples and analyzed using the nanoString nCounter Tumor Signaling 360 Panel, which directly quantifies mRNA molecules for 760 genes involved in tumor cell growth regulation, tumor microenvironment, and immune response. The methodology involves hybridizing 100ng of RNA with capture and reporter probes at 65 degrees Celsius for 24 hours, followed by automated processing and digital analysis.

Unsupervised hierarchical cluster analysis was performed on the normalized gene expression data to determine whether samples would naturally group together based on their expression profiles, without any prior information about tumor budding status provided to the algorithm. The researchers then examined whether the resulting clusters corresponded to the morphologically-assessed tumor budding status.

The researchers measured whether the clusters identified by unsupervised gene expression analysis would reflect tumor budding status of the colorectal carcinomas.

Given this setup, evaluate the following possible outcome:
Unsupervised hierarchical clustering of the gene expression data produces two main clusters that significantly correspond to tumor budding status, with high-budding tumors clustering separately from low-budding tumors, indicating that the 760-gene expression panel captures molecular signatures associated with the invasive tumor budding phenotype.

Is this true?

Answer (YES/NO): NO